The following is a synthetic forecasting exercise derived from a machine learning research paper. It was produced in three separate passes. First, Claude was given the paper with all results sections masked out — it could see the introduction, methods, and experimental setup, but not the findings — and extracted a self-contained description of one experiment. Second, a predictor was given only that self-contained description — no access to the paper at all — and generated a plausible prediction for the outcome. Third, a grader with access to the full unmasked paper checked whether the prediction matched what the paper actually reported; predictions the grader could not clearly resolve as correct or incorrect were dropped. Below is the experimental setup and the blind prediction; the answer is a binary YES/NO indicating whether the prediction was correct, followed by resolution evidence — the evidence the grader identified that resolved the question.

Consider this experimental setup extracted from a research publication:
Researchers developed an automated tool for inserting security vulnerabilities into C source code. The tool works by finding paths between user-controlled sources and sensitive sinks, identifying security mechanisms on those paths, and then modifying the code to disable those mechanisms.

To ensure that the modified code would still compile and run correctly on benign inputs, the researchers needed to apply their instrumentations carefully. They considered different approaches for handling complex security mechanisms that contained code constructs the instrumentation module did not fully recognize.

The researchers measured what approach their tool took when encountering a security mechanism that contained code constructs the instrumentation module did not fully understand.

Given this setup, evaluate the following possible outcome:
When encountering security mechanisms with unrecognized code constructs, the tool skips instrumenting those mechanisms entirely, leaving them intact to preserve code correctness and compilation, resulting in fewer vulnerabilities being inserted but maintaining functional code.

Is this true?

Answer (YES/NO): YES